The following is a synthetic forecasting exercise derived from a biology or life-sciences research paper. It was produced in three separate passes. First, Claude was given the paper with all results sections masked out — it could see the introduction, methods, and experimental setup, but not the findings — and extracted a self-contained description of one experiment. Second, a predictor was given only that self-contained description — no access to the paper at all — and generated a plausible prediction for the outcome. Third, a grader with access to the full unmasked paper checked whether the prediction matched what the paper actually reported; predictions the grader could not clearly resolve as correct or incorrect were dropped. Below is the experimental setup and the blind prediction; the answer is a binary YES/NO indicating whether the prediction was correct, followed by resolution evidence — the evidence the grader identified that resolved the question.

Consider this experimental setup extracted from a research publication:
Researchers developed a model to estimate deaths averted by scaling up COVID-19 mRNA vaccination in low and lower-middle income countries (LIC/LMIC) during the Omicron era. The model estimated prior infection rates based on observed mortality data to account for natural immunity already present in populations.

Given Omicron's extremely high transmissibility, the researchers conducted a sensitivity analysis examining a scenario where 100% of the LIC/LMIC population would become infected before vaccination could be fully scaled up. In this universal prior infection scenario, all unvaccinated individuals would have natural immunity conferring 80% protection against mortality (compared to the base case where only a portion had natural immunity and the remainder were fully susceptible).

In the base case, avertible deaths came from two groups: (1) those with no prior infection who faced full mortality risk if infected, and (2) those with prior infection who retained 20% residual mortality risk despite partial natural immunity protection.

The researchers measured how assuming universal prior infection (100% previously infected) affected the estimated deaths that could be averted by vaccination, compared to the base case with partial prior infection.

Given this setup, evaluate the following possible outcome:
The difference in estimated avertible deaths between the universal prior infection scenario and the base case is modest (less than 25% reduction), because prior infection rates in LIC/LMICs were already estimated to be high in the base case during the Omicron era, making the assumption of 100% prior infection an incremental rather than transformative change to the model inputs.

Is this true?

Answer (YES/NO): NO